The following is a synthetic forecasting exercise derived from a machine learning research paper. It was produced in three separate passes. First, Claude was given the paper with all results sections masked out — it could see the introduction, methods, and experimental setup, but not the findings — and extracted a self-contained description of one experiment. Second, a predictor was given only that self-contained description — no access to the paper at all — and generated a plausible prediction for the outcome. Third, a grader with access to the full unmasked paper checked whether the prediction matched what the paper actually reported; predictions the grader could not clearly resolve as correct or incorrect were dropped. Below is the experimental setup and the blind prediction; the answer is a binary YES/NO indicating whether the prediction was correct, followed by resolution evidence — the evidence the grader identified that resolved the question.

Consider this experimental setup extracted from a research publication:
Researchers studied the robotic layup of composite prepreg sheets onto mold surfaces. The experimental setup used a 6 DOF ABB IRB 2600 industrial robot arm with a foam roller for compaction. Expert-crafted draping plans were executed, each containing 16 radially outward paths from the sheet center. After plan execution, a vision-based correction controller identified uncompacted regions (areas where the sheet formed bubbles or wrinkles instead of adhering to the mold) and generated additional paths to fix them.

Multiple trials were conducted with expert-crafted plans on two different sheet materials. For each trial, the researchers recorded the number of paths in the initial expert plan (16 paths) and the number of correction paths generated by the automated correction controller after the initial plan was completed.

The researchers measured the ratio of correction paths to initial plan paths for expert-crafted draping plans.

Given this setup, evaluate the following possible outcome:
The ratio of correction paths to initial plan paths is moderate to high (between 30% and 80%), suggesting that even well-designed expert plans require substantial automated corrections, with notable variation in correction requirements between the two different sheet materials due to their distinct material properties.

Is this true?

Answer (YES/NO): NO